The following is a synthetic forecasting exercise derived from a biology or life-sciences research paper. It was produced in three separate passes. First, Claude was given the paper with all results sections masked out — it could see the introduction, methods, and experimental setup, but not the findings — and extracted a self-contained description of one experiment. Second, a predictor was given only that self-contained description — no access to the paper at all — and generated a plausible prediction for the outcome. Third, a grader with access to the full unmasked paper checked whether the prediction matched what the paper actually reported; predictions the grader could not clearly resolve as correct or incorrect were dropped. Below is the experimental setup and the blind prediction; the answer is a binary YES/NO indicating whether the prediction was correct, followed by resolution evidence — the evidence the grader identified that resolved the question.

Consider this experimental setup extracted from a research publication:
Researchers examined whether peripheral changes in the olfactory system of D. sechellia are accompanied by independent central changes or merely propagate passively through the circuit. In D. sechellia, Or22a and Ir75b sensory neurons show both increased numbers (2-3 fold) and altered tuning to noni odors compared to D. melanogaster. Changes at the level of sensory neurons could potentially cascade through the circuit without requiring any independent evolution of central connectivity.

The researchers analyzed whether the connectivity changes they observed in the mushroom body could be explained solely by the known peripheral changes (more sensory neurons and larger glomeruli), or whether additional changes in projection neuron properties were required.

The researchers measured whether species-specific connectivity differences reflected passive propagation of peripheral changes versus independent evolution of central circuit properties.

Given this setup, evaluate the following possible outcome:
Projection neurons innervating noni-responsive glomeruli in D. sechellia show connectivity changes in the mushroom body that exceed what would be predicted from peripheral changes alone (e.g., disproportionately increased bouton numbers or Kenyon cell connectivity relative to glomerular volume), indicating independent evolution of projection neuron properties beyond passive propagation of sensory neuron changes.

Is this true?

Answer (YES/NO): YES